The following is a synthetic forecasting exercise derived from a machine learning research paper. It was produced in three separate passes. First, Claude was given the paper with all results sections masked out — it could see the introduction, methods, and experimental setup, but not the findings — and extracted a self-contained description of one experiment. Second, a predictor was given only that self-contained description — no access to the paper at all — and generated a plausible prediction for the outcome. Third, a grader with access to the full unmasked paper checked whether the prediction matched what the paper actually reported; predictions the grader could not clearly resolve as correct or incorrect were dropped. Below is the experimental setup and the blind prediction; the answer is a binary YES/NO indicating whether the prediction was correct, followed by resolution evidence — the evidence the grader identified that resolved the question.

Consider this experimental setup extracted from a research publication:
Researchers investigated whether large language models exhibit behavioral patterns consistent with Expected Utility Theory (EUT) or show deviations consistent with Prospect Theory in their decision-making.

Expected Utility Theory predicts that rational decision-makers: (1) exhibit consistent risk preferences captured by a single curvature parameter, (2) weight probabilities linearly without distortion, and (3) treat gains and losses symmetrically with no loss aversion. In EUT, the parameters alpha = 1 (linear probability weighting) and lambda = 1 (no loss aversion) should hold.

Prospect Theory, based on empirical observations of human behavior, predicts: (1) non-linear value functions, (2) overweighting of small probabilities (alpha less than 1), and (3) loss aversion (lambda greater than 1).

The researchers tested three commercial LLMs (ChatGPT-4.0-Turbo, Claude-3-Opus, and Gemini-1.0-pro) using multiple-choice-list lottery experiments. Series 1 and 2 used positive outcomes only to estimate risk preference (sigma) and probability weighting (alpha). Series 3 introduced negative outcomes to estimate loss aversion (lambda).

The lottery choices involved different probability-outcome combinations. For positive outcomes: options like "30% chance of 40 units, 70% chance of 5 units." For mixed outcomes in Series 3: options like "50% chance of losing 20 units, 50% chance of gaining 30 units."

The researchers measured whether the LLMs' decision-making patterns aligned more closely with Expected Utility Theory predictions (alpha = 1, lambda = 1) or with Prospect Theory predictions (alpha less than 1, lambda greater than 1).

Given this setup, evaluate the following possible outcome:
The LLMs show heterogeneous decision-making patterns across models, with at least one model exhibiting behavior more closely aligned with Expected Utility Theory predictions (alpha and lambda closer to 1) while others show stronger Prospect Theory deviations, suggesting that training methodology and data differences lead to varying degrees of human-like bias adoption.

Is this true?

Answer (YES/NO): NO